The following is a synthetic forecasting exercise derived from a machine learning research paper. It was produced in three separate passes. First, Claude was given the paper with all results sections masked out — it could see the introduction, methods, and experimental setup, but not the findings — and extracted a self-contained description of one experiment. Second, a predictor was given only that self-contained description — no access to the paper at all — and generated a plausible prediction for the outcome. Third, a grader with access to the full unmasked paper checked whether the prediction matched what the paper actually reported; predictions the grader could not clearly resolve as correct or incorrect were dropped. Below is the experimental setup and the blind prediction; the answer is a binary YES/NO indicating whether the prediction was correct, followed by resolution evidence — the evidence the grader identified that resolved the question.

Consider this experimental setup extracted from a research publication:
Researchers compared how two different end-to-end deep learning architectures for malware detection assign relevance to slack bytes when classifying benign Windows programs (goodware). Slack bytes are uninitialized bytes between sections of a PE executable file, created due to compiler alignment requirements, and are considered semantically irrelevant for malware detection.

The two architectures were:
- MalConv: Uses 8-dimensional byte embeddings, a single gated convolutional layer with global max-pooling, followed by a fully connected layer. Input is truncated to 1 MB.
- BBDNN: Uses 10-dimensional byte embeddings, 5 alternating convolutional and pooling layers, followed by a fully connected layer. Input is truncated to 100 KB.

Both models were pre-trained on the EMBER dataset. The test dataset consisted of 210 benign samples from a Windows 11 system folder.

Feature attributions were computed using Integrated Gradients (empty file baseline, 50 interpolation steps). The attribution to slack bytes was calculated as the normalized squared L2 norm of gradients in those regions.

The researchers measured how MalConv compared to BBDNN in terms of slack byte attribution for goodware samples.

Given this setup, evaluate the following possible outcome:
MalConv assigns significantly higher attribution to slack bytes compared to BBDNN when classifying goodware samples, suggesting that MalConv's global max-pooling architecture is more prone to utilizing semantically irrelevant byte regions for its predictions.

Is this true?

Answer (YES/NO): NO